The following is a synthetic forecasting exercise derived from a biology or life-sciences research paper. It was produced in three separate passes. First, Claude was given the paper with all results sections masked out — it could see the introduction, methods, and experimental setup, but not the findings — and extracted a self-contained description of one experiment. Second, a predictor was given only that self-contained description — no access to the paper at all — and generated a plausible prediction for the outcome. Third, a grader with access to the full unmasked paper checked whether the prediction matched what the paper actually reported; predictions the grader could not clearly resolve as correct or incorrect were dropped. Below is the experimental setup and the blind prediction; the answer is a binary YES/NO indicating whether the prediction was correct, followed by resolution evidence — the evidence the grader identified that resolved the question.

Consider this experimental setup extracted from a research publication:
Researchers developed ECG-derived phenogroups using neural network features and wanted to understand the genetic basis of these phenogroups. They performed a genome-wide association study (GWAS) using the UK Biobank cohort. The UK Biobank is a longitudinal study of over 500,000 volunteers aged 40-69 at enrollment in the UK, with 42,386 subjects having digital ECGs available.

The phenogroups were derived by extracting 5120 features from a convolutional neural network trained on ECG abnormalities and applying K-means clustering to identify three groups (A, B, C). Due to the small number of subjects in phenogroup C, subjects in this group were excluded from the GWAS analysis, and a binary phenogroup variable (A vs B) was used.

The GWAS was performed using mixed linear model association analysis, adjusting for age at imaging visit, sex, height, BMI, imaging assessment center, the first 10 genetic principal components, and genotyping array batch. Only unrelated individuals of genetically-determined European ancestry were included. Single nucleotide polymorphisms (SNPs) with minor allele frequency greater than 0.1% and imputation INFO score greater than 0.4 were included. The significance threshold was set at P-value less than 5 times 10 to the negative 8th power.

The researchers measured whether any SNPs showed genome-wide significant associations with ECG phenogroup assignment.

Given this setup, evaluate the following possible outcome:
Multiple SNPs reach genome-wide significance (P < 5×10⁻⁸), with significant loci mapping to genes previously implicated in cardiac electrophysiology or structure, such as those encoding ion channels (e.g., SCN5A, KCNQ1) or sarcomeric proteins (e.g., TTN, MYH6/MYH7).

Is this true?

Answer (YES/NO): YES